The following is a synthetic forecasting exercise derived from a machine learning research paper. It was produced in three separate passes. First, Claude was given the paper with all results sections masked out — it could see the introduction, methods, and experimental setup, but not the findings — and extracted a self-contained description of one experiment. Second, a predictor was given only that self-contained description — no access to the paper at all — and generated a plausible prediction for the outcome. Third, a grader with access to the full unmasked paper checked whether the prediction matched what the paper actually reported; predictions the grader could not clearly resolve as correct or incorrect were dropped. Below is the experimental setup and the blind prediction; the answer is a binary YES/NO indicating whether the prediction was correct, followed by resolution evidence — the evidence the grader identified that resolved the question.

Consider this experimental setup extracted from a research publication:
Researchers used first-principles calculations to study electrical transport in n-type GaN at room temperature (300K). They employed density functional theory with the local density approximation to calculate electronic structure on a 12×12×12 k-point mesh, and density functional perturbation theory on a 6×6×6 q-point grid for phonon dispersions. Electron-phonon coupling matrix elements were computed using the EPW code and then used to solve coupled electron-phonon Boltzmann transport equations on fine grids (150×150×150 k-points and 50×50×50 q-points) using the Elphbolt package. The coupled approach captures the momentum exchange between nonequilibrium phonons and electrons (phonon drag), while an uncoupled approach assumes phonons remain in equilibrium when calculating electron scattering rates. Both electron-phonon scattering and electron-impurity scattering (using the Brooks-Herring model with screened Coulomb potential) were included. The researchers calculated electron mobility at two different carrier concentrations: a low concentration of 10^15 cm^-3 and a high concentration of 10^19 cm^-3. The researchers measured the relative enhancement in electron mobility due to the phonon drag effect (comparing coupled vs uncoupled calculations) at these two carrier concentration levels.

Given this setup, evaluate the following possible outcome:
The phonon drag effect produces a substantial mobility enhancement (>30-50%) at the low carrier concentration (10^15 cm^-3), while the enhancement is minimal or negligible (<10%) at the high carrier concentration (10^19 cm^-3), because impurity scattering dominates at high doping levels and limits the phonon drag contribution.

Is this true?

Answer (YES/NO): NO